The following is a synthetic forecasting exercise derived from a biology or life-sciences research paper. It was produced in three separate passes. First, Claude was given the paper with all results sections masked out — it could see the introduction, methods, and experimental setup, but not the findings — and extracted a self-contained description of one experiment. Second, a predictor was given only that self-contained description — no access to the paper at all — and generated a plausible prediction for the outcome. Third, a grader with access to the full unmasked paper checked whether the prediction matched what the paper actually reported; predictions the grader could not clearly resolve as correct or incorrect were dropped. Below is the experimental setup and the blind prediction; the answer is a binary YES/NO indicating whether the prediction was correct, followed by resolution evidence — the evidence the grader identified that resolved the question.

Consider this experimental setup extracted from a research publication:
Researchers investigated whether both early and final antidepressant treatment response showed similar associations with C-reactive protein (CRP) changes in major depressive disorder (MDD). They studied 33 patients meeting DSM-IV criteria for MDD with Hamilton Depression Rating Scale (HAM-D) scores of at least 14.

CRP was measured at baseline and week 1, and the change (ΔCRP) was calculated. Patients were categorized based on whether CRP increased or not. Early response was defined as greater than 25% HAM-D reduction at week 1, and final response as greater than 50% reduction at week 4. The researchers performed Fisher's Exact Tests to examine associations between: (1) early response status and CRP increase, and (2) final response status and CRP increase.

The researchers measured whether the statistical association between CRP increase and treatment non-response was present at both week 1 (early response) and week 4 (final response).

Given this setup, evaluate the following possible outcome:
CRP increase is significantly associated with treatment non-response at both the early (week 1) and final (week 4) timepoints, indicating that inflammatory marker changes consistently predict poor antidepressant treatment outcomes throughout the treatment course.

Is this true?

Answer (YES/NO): NO